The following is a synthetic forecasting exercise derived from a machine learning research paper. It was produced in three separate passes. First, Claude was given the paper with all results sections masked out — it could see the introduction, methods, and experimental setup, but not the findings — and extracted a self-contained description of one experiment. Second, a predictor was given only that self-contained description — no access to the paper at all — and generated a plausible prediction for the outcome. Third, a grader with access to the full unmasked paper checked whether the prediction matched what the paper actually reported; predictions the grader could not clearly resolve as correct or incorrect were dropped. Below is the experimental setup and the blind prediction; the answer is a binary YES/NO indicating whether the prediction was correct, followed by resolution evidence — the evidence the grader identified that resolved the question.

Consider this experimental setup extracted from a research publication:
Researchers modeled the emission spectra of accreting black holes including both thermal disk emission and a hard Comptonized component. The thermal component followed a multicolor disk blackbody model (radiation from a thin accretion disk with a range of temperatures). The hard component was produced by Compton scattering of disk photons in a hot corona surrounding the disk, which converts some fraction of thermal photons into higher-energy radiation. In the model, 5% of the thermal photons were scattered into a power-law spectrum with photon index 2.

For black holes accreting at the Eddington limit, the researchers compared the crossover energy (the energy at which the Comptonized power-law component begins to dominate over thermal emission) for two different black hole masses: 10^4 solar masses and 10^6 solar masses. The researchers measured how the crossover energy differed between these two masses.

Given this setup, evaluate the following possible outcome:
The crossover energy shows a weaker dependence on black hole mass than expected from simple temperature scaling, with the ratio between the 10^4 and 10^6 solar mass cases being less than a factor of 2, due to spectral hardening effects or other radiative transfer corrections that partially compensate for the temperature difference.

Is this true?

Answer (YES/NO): NO